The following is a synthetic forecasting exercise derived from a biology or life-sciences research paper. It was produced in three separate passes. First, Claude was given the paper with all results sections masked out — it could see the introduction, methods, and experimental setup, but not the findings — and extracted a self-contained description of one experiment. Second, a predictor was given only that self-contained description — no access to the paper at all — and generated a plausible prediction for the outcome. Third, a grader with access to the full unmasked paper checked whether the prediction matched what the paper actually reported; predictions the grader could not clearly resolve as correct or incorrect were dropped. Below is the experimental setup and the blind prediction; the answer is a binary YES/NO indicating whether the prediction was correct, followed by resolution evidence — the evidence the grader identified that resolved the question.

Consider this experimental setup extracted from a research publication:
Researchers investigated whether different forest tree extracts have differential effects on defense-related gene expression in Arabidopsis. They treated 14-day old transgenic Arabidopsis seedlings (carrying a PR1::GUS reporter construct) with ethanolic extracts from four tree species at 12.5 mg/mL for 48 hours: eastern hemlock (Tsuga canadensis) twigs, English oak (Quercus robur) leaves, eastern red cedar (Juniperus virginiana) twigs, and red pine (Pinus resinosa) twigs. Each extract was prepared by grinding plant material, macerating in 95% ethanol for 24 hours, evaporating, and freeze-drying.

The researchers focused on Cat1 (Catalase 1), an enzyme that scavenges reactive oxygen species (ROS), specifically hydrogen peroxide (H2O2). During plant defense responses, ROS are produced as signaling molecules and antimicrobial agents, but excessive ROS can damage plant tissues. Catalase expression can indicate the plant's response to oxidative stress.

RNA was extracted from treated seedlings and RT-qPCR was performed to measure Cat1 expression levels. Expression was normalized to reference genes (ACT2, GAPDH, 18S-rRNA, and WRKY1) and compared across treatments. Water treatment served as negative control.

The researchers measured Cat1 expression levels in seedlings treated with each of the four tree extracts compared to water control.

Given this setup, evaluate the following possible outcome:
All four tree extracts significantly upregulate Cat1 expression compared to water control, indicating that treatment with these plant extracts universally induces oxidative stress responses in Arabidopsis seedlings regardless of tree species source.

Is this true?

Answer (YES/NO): NO